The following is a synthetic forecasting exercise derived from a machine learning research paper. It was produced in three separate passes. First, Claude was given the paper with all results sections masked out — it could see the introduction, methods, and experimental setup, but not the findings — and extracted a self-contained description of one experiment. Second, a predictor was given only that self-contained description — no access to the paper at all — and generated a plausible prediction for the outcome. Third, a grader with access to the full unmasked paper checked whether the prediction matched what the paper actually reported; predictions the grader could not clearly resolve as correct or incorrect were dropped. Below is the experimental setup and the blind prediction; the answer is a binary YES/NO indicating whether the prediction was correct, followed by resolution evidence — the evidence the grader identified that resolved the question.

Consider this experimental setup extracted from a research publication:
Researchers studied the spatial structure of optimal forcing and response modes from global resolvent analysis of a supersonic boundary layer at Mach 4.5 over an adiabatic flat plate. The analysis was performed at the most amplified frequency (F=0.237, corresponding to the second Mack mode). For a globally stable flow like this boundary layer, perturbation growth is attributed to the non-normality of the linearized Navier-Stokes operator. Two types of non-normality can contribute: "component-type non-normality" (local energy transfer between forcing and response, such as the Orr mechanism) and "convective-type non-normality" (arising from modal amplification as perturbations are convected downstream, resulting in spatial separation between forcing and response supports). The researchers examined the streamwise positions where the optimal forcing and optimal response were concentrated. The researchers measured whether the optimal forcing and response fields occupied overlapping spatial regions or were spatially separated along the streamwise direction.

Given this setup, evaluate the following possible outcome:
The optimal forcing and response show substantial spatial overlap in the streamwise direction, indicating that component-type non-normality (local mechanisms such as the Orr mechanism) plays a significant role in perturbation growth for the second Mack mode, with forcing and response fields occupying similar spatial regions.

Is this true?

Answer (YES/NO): NO